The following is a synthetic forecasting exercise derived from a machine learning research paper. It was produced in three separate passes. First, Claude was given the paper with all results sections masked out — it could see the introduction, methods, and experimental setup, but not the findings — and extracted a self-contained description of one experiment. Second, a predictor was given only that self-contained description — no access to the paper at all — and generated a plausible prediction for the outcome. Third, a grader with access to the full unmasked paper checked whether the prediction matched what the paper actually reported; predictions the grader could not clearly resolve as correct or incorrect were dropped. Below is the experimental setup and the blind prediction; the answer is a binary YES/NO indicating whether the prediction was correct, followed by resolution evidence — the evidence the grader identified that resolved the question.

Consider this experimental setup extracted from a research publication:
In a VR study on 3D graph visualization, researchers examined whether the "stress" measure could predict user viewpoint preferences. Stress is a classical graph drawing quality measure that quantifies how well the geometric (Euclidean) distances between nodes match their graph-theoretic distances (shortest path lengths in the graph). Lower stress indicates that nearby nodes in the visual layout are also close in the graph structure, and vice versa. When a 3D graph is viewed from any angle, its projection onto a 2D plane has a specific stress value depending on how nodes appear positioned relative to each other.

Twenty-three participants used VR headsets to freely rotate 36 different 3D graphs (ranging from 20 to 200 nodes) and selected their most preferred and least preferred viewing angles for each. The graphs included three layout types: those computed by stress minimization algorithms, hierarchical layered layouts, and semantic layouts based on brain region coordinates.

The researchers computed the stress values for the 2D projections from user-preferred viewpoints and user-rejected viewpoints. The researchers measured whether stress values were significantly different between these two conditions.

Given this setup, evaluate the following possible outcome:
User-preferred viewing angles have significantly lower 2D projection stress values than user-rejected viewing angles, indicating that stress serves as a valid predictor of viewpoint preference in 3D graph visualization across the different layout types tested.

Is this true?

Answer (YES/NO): YES